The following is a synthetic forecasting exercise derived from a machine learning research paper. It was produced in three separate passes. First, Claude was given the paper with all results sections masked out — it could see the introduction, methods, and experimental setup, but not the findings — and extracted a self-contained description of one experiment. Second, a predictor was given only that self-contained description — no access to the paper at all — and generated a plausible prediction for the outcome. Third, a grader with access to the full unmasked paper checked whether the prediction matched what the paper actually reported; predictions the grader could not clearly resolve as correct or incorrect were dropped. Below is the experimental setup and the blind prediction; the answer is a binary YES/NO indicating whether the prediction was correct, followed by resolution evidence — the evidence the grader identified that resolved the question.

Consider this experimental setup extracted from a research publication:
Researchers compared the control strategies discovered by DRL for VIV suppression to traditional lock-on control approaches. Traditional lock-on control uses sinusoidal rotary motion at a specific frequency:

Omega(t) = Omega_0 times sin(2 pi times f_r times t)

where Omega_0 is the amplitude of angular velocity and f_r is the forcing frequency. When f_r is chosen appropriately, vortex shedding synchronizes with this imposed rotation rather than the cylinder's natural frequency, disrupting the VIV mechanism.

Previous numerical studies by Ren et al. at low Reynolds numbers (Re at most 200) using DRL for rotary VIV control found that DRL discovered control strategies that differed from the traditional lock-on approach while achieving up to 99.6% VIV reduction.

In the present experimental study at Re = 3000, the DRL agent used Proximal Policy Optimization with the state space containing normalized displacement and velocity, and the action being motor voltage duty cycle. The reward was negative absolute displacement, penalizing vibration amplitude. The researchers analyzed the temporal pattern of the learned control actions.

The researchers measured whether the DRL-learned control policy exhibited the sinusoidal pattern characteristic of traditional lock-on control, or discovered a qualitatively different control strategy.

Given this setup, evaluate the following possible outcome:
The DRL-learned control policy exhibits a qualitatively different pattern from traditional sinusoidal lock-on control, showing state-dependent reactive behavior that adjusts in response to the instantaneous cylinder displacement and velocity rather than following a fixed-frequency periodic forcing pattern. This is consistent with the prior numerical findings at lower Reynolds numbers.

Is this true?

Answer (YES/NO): NO